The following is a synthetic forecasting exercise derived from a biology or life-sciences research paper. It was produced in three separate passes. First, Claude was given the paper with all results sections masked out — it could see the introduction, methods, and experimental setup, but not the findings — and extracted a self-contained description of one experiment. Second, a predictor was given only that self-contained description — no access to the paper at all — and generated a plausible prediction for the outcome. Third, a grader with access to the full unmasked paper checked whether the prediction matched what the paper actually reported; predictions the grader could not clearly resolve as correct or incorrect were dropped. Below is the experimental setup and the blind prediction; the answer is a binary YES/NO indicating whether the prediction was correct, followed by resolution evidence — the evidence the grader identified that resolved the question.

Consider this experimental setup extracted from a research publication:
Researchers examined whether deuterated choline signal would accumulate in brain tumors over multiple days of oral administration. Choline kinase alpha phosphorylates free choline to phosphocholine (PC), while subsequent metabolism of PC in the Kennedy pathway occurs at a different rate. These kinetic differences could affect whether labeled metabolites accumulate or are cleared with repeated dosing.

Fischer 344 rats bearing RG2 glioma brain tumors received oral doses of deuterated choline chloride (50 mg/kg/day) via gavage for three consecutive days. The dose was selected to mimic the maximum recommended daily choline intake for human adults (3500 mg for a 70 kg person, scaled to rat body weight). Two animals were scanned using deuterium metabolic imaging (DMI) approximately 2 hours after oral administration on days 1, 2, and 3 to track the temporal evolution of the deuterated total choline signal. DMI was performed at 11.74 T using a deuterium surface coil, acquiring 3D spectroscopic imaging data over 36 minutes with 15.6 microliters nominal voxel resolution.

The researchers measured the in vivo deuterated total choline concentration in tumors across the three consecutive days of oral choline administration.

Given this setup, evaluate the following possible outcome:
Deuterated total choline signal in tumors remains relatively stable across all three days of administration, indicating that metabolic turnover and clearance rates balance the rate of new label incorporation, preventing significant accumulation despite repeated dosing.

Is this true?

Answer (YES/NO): NO